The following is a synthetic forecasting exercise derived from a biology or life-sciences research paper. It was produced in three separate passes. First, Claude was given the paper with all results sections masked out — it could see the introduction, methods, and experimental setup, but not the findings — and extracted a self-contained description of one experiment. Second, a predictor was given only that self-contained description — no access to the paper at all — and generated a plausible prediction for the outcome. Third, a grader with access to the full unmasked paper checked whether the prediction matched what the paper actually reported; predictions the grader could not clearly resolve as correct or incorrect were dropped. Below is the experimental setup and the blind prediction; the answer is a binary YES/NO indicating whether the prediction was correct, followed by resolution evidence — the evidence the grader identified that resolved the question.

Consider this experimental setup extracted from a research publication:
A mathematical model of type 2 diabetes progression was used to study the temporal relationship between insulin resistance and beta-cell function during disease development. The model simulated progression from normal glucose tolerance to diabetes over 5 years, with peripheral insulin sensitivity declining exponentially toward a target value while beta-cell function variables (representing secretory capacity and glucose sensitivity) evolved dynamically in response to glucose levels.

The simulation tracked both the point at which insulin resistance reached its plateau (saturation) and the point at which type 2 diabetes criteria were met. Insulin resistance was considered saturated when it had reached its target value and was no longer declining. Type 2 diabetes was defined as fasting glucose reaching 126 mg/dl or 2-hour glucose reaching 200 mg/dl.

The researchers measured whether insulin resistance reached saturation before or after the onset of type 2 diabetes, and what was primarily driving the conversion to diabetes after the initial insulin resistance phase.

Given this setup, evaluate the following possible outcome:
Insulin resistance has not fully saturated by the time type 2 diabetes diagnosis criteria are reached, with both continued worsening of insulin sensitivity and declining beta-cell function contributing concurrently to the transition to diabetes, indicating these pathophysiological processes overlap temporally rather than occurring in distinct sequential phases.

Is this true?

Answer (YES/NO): NO